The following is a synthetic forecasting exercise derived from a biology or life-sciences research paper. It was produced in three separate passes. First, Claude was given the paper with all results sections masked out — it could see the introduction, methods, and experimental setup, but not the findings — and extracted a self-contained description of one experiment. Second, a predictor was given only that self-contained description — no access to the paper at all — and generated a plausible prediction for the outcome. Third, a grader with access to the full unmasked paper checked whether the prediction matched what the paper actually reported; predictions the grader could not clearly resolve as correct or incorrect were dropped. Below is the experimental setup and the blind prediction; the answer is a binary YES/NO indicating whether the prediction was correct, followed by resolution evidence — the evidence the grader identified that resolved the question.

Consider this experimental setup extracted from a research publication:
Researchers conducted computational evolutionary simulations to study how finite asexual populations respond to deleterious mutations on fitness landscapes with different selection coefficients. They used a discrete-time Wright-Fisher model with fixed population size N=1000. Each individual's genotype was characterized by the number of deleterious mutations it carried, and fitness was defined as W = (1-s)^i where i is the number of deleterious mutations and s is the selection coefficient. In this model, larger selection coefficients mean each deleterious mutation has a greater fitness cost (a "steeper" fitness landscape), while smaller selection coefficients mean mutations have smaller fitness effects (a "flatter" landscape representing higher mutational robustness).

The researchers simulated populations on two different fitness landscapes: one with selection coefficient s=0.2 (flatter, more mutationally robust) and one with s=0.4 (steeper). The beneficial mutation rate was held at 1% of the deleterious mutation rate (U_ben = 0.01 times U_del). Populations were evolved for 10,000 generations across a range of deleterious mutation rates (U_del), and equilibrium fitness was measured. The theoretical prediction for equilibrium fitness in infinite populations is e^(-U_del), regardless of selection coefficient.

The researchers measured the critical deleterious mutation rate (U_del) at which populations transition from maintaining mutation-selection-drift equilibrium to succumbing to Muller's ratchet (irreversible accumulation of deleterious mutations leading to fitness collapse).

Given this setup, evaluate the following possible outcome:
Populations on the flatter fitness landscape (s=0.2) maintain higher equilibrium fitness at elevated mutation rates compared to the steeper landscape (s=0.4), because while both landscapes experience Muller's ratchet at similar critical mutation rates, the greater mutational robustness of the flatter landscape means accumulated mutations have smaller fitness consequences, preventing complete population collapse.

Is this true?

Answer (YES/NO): NO